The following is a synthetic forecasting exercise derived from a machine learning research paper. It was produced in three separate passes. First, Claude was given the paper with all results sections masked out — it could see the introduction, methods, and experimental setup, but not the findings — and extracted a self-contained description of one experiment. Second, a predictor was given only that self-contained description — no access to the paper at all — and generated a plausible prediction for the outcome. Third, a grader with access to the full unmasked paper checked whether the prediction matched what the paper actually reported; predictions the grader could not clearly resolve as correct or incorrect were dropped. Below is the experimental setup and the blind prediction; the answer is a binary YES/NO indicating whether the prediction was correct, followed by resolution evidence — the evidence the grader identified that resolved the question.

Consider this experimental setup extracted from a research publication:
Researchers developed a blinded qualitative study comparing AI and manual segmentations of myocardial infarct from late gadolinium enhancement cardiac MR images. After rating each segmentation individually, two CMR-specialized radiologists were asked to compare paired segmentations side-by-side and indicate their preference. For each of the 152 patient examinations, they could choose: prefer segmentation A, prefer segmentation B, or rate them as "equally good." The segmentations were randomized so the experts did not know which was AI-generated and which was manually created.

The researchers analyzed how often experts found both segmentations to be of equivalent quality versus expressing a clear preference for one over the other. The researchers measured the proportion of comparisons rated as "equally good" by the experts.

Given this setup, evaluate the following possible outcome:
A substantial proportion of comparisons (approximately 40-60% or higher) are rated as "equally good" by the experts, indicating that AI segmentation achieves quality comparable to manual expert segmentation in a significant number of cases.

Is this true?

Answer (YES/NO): YES